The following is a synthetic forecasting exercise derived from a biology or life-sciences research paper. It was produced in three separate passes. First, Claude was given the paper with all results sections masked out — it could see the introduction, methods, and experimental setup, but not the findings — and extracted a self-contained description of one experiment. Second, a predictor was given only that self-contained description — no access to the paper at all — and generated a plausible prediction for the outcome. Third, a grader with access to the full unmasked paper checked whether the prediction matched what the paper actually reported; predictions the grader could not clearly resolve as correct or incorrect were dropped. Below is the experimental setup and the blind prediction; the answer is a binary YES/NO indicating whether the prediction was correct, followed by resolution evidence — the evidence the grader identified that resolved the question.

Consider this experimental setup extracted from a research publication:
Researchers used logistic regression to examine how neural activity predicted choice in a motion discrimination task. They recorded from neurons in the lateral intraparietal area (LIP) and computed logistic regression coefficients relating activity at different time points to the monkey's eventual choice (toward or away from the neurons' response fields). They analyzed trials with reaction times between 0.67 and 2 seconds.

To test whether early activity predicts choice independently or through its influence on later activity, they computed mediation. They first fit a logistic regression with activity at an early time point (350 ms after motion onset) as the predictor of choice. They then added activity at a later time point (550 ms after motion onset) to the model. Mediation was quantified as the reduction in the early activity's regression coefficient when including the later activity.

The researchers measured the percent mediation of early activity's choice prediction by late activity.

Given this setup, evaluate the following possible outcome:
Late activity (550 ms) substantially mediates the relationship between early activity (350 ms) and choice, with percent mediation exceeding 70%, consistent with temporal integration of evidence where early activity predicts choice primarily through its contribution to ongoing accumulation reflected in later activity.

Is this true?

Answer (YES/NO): YES